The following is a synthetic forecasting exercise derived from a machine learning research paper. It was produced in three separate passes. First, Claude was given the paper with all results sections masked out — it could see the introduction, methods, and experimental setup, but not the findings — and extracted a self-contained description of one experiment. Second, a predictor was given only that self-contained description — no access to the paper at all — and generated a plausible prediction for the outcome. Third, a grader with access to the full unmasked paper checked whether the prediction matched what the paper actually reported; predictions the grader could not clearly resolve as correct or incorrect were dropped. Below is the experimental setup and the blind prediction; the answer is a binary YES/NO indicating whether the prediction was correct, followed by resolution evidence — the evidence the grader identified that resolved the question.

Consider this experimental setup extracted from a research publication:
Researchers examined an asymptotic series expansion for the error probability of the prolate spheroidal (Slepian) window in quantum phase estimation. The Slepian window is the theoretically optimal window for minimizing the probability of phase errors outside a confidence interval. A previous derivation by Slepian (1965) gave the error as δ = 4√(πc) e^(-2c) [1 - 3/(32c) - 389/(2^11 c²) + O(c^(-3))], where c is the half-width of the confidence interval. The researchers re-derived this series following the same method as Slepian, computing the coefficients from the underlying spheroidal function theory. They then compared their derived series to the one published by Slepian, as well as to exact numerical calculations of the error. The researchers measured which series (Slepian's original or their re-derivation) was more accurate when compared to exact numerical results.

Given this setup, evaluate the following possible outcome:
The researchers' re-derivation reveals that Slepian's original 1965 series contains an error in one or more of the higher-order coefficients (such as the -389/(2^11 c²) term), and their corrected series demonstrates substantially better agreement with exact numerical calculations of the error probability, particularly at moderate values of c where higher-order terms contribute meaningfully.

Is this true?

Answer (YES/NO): YES